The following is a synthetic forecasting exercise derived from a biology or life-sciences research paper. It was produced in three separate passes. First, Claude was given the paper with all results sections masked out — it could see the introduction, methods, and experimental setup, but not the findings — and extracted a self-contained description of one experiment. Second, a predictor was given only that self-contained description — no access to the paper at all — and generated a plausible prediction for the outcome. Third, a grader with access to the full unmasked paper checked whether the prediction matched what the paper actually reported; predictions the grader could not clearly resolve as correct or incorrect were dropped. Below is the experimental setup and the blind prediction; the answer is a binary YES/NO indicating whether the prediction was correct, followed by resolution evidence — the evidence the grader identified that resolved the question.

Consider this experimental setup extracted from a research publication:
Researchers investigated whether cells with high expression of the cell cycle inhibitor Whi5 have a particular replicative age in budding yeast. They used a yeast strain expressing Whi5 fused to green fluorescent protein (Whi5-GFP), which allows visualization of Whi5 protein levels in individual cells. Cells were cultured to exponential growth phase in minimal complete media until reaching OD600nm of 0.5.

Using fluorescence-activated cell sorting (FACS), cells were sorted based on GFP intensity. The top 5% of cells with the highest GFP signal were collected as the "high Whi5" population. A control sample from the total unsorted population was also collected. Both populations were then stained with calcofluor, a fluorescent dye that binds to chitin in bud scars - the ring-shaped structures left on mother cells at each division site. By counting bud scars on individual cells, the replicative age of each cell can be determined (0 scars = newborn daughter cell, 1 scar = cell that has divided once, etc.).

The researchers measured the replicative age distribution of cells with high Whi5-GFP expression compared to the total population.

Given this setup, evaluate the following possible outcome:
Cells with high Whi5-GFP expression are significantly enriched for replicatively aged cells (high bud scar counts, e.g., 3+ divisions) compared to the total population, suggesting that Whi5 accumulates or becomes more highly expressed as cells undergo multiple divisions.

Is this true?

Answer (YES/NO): NO